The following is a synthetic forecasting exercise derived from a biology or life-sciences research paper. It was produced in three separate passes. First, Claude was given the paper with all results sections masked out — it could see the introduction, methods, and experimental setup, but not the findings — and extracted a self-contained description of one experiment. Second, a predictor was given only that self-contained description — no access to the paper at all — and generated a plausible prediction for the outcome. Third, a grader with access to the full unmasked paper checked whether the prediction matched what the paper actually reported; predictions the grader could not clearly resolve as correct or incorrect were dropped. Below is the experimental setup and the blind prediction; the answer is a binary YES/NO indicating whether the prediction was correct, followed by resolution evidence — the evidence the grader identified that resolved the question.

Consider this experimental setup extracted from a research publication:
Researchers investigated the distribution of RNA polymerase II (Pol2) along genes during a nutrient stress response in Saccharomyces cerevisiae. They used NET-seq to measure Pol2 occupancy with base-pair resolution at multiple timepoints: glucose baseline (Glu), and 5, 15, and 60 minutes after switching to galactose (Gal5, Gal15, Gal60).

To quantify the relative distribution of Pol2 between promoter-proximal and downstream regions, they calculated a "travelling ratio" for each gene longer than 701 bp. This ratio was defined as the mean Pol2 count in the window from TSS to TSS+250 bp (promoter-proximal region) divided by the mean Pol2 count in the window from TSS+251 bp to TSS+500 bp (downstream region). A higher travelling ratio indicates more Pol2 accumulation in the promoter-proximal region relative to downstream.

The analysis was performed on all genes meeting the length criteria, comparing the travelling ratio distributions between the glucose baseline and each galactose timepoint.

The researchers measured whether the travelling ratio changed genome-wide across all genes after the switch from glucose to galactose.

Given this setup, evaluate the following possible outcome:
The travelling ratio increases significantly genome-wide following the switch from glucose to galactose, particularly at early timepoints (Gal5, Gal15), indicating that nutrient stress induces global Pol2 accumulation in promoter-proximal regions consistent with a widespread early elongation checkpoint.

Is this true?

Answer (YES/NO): NO